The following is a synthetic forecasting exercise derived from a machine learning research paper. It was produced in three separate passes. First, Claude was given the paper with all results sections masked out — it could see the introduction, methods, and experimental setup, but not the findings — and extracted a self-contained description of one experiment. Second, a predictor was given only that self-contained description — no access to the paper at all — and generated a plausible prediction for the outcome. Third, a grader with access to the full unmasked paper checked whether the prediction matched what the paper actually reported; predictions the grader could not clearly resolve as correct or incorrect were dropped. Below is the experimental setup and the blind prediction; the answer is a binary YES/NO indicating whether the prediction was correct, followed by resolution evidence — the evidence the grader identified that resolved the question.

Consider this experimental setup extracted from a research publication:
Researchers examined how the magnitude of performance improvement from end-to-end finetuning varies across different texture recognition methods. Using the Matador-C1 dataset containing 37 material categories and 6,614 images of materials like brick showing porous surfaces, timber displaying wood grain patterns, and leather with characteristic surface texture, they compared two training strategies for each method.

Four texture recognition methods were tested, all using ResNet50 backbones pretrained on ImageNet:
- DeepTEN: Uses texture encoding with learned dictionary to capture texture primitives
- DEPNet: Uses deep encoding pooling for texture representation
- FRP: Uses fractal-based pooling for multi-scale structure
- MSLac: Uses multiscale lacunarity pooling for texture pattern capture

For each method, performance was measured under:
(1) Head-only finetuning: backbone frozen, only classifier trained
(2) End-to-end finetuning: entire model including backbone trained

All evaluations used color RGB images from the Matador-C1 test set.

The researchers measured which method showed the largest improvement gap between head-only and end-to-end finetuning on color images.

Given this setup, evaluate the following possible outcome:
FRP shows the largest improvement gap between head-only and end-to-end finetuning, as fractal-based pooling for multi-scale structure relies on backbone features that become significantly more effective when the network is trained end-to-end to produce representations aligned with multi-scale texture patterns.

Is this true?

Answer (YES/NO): NO